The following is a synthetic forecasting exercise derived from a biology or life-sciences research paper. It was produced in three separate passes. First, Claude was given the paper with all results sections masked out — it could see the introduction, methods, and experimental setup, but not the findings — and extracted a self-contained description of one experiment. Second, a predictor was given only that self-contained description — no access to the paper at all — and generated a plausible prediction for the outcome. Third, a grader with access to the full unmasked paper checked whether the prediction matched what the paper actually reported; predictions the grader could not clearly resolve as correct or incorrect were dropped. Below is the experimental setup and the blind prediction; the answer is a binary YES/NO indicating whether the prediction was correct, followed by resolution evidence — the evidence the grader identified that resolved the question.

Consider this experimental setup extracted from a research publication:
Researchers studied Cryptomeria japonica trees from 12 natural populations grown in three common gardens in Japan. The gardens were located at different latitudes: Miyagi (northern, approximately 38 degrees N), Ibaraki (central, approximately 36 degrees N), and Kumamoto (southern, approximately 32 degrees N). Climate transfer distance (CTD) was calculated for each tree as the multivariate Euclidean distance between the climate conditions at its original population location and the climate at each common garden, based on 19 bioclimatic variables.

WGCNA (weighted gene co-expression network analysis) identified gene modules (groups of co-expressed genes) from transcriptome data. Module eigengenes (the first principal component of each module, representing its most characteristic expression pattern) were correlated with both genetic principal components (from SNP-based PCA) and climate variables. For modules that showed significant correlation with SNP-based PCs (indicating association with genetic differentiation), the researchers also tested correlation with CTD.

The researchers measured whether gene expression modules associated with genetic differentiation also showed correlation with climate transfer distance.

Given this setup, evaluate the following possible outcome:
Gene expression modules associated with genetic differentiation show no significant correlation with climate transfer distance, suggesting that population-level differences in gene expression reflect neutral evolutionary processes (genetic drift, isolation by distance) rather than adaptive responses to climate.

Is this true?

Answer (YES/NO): NO